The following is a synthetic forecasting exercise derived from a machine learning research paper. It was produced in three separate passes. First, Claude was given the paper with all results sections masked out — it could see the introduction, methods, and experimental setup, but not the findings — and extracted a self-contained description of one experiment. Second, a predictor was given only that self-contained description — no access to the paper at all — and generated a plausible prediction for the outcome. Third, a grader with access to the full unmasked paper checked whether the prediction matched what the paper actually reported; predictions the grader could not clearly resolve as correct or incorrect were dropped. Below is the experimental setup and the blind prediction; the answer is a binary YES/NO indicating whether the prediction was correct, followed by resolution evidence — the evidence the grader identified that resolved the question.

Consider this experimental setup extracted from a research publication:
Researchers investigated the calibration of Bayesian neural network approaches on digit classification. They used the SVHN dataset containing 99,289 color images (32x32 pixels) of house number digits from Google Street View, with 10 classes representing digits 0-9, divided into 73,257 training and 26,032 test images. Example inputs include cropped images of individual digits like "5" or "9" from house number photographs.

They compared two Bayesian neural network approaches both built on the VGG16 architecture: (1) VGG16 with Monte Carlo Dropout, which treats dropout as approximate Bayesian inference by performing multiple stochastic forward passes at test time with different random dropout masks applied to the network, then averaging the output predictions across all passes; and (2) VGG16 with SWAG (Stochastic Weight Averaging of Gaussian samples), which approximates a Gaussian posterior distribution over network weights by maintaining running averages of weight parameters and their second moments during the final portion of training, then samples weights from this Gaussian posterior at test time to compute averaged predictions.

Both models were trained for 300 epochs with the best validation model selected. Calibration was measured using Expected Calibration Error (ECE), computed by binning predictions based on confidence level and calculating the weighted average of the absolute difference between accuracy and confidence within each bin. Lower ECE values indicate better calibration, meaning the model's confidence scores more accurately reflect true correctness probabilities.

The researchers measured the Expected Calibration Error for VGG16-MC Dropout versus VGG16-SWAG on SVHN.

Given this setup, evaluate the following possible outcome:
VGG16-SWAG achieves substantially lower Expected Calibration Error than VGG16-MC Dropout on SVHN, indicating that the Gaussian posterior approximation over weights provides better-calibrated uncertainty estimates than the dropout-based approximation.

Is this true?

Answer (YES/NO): NO